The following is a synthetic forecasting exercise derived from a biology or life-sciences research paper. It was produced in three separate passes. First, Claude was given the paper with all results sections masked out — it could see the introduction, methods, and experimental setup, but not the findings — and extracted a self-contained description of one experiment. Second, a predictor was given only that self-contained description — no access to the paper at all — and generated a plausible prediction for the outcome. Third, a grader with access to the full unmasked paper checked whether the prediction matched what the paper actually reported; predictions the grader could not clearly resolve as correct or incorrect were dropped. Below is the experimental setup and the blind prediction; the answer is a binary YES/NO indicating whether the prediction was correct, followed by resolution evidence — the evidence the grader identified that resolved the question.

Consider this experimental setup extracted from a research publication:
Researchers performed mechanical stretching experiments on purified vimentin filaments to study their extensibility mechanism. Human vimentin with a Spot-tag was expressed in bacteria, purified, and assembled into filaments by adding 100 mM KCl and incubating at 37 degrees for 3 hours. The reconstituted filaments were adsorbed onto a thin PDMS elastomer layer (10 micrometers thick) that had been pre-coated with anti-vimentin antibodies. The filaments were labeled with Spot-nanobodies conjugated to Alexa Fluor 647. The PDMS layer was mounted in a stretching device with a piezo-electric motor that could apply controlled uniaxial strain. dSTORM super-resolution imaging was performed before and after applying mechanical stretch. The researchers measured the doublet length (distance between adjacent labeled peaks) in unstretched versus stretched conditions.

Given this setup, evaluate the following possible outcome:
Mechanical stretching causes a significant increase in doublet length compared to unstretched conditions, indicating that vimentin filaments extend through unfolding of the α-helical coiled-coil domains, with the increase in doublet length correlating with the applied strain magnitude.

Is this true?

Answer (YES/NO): NO